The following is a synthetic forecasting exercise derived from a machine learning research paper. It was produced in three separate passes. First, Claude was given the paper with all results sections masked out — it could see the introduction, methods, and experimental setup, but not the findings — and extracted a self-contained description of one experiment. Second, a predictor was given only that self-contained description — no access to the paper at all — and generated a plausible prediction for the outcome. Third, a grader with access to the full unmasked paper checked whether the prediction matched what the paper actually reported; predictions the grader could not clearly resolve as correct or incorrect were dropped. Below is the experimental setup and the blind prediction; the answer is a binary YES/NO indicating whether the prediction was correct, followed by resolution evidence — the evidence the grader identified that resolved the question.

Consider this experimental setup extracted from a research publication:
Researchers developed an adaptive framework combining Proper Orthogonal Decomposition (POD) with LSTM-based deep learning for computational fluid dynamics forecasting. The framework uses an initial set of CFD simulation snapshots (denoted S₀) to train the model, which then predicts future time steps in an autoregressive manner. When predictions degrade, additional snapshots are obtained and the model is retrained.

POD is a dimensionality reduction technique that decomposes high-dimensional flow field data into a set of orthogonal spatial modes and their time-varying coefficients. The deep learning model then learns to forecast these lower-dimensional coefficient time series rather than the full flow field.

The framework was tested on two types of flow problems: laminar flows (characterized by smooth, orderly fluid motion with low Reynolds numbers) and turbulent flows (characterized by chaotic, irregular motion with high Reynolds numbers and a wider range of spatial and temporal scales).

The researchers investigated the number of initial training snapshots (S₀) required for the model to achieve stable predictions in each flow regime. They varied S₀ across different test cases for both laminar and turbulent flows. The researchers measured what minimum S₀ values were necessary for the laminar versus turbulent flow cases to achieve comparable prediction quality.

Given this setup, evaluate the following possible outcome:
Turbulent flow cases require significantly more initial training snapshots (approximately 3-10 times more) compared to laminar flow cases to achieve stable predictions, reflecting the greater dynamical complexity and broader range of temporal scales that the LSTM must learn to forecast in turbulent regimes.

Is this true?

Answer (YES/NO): NO